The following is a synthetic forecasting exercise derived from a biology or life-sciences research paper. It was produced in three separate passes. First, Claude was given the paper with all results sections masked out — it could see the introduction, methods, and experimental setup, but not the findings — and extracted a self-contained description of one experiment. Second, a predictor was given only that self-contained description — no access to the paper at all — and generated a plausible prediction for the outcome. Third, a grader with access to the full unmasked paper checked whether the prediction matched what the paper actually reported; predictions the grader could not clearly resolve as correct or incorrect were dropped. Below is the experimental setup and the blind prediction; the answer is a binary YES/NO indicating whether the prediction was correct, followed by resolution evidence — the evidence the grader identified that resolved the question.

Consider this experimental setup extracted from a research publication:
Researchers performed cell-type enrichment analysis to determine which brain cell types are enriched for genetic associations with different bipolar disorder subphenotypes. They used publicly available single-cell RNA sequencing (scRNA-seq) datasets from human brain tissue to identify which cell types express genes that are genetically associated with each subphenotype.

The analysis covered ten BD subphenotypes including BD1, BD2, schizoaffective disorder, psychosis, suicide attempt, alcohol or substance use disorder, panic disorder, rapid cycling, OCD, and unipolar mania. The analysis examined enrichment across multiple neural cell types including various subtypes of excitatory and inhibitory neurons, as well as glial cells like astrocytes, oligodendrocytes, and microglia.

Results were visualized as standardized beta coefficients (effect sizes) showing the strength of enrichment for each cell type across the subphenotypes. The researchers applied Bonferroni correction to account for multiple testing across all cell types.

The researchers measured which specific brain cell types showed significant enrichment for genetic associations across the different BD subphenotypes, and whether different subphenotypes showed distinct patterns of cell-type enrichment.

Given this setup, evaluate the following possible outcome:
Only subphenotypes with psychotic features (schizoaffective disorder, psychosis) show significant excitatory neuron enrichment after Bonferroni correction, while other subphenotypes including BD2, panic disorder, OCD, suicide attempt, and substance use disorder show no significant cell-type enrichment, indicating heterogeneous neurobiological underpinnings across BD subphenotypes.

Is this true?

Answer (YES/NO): NO